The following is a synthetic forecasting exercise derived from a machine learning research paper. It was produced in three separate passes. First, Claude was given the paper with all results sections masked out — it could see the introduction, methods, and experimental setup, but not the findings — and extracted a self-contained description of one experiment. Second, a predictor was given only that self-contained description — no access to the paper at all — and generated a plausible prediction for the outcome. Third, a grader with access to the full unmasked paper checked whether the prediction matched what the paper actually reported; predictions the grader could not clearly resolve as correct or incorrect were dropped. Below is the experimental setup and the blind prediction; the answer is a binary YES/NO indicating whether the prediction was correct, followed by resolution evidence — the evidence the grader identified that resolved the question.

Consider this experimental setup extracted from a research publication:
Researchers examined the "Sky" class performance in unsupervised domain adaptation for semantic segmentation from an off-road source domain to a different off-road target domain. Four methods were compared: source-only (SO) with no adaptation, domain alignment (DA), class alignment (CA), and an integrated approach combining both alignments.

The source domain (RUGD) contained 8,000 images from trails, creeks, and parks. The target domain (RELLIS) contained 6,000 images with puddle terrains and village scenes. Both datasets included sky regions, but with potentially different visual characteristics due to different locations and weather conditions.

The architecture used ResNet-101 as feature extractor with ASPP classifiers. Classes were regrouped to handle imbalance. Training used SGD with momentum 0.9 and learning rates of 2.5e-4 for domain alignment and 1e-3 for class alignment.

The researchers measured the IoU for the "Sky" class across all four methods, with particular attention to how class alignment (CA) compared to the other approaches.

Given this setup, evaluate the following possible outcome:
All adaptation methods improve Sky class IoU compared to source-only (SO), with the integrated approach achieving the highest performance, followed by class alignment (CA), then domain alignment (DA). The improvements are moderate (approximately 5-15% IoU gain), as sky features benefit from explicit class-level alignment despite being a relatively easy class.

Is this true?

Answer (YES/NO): NO